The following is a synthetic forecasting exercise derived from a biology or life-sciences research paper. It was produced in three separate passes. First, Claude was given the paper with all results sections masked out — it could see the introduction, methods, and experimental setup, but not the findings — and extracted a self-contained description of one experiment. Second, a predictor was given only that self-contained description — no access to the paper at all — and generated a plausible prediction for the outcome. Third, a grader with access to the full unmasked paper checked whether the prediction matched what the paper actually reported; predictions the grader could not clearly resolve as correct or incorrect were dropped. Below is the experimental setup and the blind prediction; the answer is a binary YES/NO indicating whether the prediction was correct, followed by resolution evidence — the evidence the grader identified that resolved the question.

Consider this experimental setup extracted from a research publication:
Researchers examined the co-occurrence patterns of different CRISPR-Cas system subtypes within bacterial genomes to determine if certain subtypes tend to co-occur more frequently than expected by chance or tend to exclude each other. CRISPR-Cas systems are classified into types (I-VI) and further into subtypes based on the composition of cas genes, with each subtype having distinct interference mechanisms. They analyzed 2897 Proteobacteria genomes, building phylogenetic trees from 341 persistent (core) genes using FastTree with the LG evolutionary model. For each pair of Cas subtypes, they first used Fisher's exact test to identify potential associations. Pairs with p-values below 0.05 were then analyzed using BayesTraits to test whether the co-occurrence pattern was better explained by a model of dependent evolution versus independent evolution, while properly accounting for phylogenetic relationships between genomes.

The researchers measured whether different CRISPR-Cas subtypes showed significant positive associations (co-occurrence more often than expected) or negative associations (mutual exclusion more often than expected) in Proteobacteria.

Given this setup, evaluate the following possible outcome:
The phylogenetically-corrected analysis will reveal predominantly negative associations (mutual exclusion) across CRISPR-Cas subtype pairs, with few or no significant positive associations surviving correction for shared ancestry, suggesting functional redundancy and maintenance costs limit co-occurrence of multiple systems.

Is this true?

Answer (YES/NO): NO